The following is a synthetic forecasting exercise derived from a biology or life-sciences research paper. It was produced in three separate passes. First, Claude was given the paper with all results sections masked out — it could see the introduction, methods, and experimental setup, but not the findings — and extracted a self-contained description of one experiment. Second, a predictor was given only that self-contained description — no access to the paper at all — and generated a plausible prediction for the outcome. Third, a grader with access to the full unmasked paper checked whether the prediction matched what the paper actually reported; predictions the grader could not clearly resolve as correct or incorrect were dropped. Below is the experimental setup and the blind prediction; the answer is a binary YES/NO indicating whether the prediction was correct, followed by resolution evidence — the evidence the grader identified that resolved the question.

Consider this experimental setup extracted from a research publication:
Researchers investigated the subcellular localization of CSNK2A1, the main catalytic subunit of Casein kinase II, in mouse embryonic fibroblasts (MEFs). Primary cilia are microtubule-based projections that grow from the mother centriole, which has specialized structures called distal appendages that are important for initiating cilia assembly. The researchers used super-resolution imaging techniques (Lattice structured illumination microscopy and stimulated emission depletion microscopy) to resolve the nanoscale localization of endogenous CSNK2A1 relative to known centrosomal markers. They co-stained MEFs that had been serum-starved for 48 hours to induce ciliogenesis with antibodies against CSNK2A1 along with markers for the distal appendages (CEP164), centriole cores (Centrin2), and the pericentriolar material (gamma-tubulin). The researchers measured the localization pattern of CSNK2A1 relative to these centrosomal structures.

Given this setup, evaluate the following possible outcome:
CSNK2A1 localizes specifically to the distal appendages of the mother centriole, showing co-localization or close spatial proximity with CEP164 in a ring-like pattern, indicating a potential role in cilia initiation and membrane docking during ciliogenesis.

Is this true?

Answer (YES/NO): NO